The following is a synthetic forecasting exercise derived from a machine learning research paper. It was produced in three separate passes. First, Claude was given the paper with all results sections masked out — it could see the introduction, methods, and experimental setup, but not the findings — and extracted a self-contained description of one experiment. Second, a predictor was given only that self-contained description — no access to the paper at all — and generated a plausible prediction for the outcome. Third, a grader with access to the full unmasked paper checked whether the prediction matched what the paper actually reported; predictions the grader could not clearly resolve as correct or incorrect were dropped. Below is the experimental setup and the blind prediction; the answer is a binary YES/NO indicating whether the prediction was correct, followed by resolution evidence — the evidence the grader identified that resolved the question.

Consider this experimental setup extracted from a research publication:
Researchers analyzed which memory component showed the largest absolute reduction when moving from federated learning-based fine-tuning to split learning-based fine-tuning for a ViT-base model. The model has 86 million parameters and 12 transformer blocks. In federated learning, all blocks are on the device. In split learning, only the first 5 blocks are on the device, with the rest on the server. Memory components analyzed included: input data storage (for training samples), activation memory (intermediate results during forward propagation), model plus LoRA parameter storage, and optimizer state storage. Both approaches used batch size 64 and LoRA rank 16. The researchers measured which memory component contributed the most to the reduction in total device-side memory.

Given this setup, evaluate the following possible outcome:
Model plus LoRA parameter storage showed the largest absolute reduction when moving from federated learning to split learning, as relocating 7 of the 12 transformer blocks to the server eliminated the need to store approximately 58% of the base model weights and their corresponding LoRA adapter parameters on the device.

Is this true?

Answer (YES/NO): NO